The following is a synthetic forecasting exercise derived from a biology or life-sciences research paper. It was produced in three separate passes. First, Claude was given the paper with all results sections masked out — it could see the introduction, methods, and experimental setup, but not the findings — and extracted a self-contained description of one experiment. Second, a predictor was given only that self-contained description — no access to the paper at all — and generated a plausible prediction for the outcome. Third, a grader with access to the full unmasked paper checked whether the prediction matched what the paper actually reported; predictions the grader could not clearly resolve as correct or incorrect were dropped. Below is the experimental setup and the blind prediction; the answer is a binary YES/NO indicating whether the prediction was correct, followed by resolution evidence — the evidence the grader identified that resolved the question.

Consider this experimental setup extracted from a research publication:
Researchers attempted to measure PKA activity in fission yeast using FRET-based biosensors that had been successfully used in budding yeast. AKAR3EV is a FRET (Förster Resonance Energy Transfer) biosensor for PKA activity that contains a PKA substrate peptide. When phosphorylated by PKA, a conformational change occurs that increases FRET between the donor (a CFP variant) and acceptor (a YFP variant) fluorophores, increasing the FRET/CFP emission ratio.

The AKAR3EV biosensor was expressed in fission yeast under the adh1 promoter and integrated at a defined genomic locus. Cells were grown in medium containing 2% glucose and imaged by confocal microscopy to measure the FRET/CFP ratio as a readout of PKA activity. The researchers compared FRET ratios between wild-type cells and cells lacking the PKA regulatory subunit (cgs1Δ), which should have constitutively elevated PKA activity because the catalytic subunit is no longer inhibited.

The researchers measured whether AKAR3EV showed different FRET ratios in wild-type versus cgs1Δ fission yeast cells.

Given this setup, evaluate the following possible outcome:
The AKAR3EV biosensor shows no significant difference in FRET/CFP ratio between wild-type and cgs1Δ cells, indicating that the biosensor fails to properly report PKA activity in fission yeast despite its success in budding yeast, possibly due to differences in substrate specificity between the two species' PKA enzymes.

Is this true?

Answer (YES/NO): YES